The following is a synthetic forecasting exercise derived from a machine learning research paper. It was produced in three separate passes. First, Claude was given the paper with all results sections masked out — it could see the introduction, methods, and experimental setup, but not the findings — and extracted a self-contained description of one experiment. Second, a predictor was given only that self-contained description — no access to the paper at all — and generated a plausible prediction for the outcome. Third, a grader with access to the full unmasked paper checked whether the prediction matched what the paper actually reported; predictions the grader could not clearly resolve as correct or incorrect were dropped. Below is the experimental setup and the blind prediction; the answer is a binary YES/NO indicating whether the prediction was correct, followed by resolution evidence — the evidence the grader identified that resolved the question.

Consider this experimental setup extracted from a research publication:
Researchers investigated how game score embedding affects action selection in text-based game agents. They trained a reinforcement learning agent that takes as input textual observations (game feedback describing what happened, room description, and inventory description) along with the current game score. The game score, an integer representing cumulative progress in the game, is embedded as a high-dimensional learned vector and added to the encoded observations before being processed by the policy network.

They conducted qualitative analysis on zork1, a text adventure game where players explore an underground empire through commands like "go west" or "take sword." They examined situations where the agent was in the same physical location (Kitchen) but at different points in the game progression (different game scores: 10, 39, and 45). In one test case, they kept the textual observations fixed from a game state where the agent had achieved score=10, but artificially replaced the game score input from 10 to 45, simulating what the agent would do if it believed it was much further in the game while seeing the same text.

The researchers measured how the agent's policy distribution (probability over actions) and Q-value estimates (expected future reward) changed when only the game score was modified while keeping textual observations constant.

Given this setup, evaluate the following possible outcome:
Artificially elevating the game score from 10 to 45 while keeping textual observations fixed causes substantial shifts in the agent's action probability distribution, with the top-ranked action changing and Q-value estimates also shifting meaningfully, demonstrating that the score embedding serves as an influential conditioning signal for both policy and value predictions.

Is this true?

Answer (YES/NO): YES